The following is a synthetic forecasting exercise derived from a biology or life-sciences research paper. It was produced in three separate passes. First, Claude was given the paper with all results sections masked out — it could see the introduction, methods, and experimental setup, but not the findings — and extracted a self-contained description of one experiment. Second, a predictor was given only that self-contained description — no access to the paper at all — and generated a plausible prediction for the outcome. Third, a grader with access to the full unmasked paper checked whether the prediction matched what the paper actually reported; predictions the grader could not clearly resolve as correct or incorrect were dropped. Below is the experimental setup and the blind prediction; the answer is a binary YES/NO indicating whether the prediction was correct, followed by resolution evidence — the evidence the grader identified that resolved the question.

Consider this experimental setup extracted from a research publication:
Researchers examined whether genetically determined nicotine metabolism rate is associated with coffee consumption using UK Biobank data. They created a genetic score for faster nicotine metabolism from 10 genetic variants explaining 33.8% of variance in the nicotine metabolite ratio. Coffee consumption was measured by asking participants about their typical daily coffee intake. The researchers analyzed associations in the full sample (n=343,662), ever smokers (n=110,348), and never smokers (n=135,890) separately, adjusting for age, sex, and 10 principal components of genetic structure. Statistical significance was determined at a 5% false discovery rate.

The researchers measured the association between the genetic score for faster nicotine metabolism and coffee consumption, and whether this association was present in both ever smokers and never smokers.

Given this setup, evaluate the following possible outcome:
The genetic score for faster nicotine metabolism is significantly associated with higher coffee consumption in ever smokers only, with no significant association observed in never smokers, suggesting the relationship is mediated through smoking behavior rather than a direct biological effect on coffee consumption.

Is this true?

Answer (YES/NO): NO